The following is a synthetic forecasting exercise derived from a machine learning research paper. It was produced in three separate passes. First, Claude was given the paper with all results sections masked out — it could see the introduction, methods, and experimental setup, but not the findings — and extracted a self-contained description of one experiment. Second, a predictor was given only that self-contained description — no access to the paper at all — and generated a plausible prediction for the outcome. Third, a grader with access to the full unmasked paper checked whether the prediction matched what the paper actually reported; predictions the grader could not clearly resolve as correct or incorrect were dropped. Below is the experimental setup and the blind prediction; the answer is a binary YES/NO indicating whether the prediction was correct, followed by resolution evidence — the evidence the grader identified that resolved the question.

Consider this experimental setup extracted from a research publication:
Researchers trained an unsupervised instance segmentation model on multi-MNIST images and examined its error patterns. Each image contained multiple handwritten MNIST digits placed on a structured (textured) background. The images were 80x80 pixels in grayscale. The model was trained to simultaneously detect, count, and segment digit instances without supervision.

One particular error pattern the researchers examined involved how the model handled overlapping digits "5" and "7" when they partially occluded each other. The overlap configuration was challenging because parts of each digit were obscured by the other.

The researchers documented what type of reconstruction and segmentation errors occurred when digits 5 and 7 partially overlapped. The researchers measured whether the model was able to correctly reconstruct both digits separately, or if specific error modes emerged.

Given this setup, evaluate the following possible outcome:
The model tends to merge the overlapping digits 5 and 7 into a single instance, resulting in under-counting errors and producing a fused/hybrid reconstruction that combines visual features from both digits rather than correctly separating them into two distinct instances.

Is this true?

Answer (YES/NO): NO